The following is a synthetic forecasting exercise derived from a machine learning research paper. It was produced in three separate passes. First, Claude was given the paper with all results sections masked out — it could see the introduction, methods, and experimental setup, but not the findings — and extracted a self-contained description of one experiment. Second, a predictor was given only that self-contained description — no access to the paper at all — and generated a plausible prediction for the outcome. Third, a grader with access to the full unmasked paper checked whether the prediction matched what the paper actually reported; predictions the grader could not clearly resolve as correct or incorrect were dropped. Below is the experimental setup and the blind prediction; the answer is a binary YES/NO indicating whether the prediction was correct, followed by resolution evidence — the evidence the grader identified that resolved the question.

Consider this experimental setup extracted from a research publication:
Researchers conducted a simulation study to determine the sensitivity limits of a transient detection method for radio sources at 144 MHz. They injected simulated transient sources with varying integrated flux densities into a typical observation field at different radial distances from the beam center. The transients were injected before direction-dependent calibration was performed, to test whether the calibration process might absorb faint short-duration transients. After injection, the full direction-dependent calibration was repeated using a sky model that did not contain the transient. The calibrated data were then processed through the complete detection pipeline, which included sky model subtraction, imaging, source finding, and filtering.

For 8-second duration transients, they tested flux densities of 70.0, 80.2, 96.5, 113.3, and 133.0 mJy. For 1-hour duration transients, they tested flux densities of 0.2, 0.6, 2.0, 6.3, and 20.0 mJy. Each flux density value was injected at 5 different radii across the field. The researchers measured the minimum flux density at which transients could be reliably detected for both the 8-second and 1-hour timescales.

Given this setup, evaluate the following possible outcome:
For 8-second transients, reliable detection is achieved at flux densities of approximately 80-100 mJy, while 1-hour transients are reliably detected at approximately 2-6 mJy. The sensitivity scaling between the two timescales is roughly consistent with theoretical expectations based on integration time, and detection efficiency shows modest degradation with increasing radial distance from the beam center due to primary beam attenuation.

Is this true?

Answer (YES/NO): NO